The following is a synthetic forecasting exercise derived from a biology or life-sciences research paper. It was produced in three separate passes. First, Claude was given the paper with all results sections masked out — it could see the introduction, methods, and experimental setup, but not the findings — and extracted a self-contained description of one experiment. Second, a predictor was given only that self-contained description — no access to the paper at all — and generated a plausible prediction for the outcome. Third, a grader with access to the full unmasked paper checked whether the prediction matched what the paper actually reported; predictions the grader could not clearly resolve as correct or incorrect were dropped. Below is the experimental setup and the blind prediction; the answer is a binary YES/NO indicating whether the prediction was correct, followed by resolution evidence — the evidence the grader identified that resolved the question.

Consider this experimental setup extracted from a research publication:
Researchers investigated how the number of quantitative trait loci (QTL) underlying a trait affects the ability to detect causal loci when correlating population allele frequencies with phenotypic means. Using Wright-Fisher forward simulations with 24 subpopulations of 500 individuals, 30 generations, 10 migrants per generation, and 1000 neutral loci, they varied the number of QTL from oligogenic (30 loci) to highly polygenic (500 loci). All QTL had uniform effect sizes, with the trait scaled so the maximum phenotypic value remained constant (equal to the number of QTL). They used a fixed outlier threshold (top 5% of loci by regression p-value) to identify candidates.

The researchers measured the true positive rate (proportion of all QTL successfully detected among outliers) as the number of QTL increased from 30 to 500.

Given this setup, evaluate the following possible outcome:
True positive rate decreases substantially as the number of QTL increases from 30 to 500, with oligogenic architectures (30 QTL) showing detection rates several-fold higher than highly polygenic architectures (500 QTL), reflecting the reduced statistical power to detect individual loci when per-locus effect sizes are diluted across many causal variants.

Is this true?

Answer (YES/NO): YES